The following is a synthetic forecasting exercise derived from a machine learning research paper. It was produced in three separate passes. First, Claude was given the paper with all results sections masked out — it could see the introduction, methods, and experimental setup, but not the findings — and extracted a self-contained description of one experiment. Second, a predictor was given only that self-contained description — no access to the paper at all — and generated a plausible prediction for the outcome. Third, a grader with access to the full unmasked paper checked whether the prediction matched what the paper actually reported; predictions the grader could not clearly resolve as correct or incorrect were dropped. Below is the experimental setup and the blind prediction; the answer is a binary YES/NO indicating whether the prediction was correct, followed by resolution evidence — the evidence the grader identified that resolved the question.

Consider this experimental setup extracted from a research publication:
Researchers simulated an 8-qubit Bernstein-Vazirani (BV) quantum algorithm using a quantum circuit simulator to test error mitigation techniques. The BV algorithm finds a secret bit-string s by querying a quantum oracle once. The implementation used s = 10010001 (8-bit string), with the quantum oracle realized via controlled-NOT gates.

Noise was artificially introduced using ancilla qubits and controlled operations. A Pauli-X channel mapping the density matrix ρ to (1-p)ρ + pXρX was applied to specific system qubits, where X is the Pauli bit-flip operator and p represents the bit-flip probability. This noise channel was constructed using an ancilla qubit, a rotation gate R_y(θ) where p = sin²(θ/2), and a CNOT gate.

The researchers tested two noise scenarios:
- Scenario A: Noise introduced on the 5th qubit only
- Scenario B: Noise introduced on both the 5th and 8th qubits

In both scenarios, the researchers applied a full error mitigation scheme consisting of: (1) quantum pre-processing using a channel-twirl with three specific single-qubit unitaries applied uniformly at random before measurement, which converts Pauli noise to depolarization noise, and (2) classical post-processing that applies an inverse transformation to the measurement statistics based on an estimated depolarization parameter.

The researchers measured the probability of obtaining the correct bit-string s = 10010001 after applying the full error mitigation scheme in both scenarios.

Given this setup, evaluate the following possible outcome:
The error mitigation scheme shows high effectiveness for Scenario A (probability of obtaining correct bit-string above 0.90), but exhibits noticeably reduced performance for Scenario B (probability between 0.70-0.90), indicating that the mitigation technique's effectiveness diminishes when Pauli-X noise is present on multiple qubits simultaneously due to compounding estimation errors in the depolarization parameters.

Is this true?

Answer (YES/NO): NO